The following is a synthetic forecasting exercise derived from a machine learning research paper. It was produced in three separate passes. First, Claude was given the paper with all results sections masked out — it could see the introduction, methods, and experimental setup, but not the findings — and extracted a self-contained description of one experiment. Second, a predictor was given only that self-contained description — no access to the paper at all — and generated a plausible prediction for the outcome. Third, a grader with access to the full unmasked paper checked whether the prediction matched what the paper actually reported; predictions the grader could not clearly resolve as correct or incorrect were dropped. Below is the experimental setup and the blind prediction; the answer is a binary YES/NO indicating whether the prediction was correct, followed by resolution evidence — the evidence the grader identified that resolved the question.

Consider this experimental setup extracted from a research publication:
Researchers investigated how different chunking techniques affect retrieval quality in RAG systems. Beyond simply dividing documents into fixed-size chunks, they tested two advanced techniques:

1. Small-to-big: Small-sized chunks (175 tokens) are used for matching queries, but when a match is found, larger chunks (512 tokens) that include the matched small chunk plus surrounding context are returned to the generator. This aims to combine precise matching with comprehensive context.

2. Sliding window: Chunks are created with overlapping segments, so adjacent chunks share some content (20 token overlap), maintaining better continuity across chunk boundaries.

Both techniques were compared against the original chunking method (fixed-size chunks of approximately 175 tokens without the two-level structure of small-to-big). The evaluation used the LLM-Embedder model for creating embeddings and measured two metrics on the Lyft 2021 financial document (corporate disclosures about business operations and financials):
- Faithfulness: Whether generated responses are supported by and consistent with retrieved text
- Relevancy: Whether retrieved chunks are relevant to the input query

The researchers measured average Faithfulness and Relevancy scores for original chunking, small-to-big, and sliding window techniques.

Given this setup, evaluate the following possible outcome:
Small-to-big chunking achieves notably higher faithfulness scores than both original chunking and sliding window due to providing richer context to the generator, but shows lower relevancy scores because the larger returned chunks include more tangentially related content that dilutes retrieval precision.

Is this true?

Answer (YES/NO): NO